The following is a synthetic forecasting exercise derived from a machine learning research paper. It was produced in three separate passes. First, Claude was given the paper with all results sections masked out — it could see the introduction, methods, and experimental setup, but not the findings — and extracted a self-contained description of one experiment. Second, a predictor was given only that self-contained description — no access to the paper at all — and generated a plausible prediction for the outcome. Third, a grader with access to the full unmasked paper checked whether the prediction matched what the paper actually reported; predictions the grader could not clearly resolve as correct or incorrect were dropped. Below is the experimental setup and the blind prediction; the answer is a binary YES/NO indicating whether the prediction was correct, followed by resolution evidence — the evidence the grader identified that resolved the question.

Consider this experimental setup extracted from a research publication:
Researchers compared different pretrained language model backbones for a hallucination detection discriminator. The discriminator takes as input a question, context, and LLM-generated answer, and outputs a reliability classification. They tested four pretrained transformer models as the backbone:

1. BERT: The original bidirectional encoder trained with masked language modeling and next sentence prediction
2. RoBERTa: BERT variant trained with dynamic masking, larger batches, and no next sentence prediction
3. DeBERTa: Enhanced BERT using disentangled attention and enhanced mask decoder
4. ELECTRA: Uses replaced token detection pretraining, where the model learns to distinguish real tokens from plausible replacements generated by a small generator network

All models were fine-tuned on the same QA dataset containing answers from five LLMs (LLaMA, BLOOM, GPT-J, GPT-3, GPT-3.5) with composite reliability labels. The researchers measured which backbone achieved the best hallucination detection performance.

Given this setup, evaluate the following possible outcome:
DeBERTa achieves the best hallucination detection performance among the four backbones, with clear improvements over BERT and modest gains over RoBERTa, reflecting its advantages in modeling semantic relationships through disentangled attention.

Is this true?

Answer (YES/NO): NO